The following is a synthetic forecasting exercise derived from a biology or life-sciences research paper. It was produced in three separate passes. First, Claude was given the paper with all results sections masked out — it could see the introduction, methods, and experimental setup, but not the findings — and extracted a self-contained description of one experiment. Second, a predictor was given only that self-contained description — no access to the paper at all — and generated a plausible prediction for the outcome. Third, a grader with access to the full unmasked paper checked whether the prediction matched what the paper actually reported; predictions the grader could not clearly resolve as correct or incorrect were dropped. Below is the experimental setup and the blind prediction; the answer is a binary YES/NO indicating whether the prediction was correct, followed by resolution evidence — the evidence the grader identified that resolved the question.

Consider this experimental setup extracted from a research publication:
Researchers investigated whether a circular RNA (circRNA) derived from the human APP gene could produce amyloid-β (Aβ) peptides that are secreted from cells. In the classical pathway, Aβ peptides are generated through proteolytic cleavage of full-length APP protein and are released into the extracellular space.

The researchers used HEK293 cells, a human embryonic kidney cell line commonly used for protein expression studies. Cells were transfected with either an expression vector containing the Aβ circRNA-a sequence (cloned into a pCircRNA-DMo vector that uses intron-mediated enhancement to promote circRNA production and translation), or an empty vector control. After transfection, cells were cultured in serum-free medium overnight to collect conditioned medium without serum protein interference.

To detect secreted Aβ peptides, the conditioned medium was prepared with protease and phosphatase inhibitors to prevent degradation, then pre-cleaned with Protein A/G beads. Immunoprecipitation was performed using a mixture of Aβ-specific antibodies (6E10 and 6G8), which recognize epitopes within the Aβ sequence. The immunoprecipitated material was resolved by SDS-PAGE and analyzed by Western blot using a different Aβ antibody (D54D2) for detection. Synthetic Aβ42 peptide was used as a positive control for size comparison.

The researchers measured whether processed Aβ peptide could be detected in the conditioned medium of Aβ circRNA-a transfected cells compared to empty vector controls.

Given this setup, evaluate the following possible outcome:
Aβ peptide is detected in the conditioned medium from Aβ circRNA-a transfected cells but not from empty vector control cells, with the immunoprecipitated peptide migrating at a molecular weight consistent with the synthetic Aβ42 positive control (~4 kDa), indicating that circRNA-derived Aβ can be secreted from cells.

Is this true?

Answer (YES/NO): NO